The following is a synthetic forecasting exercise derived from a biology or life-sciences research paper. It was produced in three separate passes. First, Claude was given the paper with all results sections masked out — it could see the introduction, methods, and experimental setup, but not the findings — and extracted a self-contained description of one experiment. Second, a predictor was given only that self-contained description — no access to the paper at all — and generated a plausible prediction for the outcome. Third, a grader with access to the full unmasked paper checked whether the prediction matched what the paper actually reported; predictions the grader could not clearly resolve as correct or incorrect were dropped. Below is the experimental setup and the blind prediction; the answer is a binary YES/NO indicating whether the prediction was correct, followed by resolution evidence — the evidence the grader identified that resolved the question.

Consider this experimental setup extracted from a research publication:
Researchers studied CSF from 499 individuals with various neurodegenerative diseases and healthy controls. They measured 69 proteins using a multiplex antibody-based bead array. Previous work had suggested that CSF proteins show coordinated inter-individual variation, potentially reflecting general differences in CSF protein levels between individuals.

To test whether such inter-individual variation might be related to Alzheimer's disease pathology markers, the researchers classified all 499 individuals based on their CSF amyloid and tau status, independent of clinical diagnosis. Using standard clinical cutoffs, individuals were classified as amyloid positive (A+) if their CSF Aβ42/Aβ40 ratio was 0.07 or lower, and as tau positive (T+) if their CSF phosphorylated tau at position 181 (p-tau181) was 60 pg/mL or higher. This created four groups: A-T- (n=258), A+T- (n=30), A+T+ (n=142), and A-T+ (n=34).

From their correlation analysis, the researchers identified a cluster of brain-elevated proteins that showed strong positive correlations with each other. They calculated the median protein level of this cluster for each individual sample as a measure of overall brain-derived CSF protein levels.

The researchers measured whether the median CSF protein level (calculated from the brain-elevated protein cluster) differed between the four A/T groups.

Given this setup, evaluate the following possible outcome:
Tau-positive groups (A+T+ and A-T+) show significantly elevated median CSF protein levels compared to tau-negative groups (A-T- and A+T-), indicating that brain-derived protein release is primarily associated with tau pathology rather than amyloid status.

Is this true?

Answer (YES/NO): NO